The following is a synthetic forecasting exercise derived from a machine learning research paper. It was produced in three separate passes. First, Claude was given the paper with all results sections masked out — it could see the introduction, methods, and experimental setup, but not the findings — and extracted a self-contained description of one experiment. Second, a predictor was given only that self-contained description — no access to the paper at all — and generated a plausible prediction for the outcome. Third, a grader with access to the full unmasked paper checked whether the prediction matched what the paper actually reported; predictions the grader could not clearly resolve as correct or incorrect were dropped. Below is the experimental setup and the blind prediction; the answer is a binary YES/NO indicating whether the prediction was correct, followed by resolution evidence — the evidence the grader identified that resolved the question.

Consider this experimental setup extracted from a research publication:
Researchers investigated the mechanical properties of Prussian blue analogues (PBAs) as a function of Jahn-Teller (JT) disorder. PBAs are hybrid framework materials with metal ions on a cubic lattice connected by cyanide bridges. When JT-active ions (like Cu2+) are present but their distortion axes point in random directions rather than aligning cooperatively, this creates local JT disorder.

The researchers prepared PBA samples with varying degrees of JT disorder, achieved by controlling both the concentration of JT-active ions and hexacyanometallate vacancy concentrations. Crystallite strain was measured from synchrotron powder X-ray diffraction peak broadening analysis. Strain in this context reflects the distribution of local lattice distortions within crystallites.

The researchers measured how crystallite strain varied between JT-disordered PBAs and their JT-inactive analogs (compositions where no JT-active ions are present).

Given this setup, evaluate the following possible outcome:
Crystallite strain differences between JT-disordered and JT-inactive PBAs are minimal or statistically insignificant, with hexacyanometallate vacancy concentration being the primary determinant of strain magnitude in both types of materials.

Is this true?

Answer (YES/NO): NO